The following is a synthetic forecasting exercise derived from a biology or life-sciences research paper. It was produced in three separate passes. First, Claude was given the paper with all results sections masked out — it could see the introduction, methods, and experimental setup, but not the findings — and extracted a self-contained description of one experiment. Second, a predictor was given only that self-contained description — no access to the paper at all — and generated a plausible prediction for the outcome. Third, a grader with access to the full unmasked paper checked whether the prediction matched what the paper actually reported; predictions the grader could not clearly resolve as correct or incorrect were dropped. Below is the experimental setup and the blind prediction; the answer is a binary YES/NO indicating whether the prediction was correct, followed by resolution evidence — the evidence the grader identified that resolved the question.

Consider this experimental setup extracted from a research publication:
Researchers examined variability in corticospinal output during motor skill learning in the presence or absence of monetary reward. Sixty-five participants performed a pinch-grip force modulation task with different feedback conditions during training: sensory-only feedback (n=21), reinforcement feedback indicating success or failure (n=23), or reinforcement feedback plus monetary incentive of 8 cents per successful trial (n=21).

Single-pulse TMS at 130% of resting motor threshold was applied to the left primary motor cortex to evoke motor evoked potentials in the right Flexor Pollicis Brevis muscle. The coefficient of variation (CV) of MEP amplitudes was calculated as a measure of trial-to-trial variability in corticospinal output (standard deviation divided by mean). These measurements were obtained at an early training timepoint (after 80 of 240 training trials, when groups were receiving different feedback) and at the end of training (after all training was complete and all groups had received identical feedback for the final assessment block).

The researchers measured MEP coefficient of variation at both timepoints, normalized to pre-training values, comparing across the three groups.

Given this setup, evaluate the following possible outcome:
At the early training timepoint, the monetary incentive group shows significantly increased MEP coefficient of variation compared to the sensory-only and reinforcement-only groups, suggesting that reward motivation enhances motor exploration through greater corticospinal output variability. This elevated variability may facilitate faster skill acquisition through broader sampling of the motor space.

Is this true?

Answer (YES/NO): NO